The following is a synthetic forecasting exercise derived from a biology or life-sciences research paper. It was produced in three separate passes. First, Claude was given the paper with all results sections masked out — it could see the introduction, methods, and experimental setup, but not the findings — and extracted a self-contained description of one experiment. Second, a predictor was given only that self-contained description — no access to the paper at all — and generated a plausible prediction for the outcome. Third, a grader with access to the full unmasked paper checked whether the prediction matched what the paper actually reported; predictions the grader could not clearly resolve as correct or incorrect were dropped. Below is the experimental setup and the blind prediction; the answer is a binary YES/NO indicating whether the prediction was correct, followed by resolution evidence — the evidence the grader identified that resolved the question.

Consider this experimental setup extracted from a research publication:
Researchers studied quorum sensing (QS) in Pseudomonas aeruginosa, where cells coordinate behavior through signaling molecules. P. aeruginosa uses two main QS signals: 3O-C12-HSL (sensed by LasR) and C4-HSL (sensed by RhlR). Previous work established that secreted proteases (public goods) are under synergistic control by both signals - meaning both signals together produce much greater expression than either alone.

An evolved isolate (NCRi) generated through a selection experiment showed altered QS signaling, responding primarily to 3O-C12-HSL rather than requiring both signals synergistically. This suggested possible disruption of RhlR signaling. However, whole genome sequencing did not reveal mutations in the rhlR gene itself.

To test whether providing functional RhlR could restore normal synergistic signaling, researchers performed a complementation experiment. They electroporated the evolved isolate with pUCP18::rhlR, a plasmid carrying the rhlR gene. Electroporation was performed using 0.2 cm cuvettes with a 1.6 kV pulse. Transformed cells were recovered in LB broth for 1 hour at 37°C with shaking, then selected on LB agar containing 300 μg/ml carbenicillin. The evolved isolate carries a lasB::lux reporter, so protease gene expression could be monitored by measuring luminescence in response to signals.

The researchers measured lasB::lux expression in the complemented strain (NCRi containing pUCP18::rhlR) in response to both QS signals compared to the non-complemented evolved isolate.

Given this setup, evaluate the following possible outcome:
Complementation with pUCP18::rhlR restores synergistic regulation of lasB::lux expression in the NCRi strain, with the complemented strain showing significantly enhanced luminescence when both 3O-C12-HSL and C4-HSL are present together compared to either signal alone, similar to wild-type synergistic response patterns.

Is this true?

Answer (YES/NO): NO